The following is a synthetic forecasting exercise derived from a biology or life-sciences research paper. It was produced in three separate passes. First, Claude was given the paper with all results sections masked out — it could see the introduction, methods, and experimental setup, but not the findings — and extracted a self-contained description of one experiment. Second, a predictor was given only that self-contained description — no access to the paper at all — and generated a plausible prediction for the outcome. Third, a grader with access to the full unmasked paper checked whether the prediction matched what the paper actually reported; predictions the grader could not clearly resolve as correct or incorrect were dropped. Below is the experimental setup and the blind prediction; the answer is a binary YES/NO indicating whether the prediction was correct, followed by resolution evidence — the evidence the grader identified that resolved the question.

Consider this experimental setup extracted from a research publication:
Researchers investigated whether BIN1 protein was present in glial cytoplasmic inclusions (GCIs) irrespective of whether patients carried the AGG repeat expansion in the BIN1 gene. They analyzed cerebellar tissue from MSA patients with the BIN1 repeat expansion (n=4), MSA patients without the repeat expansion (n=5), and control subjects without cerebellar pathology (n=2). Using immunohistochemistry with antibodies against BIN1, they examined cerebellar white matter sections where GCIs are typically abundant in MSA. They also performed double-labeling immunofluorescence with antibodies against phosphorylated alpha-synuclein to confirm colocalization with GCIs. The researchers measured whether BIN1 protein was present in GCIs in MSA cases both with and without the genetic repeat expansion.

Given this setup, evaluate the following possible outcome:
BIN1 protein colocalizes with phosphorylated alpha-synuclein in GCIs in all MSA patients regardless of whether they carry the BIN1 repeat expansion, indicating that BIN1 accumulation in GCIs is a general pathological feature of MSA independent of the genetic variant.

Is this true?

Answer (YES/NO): YES